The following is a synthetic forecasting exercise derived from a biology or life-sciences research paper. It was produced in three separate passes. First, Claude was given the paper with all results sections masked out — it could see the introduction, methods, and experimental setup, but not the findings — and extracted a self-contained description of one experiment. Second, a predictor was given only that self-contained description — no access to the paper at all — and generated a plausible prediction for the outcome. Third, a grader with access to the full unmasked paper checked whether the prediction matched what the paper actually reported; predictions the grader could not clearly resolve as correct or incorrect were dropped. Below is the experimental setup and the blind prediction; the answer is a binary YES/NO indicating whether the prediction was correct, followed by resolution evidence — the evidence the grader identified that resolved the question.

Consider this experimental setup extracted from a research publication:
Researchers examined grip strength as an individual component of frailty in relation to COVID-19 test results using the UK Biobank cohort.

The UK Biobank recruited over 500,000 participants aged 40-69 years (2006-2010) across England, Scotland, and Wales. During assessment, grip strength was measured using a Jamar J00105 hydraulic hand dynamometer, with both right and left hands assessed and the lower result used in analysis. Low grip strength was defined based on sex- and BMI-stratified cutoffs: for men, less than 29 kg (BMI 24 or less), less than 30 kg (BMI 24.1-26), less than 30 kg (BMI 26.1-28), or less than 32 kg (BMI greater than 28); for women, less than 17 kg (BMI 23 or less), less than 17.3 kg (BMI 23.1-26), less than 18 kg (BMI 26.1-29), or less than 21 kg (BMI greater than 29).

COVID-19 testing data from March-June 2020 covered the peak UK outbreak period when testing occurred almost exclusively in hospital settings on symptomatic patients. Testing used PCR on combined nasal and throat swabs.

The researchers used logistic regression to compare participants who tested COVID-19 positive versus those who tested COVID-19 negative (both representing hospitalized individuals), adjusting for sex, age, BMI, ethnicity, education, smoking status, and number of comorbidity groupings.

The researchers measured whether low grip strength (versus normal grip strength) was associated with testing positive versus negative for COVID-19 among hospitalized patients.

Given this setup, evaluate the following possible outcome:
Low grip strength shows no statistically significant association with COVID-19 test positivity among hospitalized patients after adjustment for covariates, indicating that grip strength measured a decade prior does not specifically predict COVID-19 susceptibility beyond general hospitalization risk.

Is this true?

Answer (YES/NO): YES